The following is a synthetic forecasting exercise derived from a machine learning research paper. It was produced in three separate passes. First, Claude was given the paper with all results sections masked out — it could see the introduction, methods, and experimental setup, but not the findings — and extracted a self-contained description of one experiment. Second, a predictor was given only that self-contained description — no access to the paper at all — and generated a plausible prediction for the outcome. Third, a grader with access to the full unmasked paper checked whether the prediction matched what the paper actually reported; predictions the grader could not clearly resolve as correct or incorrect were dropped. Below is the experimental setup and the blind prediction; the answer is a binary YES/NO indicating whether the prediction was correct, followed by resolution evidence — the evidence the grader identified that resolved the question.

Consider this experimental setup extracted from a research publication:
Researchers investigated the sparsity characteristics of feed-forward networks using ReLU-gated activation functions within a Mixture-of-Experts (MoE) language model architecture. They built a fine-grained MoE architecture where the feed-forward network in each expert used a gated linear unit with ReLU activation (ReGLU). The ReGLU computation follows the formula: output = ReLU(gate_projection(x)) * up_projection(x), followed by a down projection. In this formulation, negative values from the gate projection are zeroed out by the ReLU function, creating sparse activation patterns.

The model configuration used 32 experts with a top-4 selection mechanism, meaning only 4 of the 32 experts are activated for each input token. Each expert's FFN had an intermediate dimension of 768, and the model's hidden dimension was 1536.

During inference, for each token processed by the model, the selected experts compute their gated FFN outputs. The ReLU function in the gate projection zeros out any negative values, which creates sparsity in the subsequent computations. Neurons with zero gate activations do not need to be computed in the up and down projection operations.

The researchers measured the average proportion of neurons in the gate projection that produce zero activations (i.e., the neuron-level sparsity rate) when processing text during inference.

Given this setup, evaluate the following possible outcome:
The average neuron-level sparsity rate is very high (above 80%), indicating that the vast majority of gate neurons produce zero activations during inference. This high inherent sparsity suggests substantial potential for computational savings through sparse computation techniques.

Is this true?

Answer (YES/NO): NO